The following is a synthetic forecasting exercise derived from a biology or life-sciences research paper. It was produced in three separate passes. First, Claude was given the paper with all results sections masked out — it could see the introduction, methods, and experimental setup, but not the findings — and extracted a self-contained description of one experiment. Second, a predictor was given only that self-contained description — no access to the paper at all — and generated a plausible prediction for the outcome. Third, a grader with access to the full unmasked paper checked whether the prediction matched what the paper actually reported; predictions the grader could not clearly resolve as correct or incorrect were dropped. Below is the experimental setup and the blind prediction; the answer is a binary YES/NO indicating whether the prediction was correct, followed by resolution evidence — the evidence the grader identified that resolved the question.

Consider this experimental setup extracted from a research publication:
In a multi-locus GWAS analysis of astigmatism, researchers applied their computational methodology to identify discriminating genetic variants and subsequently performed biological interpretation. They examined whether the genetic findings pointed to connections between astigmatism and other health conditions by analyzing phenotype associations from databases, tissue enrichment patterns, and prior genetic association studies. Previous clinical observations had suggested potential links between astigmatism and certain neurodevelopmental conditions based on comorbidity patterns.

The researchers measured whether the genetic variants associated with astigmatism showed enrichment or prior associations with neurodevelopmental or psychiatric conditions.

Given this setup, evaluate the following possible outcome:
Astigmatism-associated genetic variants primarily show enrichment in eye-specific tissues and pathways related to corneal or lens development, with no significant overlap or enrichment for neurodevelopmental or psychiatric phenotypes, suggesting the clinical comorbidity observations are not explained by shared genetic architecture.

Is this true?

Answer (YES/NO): NO